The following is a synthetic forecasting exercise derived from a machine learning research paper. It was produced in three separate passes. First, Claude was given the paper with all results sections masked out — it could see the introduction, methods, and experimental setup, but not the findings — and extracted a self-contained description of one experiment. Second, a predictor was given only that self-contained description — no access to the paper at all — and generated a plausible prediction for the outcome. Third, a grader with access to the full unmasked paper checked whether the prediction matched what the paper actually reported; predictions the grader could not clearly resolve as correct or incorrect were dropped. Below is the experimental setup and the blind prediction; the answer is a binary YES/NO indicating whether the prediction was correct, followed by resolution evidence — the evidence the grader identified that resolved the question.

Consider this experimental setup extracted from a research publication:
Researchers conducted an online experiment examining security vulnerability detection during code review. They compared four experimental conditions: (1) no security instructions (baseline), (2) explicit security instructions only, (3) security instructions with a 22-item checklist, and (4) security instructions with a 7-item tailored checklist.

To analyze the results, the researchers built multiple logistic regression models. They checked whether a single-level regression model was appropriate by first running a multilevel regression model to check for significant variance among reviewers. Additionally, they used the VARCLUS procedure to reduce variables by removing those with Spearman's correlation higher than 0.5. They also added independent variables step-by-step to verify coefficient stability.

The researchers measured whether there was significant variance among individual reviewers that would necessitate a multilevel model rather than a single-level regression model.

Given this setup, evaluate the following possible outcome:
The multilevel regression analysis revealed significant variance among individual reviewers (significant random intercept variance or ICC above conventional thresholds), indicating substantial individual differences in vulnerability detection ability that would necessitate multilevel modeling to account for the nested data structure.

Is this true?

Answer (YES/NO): NO